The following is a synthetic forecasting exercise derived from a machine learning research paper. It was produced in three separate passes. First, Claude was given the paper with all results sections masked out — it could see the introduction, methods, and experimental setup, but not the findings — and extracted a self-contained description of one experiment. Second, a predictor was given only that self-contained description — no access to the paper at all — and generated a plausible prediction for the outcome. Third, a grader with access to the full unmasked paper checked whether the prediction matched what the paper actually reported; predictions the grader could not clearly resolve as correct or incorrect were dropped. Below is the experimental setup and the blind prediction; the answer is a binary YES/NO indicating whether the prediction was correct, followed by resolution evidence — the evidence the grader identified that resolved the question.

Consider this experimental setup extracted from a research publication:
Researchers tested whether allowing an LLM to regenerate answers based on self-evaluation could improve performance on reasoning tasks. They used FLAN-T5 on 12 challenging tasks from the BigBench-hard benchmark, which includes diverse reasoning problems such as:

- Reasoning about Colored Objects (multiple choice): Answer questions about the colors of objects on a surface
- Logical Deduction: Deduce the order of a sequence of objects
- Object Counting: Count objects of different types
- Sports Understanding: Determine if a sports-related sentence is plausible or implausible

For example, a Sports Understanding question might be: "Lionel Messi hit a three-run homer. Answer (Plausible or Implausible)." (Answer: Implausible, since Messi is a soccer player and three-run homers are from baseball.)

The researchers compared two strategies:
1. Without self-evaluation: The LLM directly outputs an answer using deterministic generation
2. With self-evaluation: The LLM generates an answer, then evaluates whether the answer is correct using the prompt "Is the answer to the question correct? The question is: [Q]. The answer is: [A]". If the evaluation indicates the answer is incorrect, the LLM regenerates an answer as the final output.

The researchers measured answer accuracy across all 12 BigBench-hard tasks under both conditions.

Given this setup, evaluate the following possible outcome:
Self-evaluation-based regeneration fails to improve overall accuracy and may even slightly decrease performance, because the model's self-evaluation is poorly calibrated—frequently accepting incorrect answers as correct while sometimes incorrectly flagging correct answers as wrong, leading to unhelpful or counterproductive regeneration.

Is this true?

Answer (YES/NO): NO